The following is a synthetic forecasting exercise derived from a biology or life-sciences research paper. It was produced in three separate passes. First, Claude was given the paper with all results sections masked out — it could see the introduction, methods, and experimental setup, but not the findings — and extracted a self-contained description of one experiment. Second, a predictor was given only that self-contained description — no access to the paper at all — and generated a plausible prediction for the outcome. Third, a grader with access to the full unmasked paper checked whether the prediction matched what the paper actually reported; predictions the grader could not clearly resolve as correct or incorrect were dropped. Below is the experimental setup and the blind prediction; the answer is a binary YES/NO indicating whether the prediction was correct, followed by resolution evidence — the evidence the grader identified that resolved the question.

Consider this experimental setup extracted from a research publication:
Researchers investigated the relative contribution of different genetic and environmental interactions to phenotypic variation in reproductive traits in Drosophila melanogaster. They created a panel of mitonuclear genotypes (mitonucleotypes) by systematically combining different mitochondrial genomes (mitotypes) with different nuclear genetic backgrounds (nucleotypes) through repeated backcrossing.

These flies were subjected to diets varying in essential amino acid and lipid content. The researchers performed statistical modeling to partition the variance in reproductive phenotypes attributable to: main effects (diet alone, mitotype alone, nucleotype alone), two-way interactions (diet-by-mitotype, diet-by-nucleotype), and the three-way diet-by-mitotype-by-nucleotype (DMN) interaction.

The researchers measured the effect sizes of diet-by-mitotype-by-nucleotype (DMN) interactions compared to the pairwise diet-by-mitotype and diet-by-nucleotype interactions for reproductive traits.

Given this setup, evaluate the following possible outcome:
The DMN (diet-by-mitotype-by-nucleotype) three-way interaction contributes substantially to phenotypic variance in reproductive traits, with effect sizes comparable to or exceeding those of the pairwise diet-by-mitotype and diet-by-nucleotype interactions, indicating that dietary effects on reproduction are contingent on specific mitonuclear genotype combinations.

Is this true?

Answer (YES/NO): YES